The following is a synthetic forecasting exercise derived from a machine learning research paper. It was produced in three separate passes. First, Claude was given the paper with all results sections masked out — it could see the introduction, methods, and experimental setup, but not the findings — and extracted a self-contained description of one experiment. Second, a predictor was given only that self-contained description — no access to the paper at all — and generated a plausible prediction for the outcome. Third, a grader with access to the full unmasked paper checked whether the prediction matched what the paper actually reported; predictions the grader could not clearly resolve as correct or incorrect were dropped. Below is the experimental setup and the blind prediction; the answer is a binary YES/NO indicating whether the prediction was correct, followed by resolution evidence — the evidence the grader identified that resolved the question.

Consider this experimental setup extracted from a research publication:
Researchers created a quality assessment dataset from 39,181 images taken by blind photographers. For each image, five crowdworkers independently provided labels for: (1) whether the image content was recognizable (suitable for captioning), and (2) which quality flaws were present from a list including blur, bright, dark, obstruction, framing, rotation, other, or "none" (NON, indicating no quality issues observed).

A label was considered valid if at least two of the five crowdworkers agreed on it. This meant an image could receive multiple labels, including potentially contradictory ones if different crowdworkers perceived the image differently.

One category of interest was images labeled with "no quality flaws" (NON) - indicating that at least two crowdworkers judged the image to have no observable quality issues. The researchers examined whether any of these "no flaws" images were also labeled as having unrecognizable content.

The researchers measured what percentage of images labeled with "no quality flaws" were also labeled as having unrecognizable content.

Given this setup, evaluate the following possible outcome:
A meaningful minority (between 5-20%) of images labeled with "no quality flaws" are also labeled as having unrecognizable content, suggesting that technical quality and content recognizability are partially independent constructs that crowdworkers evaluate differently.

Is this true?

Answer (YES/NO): NO